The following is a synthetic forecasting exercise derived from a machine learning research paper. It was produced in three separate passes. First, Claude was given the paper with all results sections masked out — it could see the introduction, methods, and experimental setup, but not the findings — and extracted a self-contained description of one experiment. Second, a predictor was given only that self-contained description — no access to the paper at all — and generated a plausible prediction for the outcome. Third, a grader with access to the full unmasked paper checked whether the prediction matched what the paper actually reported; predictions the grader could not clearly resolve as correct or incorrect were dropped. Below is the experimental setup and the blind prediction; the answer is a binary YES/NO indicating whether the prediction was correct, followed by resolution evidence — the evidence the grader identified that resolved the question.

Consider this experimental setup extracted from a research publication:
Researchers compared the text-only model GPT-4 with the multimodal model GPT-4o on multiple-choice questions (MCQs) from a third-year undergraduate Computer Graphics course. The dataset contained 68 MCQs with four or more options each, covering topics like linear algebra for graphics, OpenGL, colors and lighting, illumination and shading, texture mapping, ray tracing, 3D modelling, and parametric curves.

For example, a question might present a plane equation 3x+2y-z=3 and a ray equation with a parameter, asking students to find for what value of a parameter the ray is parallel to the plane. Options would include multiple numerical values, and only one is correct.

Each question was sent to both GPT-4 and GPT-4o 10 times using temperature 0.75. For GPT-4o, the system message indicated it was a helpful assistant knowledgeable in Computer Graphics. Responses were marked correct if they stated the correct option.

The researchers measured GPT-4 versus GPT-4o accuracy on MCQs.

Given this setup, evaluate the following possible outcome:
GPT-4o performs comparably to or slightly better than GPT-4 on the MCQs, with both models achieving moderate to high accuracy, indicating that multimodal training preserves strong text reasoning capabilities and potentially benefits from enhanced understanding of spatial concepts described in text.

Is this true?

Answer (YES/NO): NO